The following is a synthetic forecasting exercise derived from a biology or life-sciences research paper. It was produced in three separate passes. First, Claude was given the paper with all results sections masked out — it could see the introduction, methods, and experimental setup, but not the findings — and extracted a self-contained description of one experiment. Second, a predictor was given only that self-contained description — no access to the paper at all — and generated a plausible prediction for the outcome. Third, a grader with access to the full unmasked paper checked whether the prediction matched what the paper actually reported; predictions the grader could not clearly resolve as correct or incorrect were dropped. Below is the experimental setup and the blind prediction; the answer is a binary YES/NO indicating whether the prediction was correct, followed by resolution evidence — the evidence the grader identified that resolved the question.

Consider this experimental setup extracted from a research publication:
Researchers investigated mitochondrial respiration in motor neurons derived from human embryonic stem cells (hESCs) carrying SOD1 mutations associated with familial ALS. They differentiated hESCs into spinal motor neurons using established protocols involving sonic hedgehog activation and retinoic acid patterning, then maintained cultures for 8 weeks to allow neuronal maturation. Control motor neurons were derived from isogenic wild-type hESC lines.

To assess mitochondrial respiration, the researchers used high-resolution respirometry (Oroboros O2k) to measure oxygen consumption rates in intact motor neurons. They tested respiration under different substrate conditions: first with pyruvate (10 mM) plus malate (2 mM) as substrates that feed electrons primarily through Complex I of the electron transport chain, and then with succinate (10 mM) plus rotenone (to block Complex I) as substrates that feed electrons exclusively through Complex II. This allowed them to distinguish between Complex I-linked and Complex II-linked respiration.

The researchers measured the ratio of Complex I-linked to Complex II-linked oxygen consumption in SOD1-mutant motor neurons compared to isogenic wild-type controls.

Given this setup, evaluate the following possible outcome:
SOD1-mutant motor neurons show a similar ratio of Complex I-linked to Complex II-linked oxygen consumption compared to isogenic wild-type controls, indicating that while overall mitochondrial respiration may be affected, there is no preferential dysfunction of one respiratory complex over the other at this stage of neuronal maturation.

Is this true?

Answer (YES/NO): NO